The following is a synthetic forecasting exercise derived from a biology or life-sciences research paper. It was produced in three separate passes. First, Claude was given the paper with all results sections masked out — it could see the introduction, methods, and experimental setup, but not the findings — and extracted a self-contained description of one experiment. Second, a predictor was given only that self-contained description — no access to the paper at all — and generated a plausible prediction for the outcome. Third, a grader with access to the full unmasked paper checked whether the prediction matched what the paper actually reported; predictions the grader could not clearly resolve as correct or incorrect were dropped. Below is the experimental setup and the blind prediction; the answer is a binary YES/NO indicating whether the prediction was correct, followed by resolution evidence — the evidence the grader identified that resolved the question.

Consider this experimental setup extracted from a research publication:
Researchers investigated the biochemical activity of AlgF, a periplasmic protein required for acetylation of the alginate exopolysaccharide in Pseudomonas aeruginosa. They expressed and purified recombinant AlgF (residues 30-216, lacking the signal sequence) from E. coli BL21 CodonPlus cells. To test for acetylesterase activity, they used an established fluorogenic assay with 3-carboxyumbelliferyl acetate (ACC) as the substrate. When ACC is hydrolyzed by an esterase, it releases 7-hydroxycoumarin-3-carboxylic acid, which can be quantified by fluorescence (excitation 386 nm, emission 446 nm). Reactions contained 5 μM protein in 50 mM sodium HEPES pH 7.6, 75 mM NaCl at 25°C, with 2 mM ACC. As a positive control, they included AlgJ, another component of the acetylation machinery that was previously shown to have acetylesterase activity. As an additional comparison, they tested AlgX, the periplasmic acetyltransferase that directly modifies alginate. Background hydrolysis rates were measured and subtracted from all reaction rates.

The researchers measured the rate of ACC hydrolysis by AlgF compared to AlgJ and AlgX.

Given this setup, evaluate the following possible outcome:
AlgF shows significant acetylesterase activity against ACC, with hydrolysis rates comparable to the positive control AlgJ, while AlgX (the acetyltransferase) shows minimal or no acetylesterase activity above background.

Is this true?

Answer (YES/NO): NO